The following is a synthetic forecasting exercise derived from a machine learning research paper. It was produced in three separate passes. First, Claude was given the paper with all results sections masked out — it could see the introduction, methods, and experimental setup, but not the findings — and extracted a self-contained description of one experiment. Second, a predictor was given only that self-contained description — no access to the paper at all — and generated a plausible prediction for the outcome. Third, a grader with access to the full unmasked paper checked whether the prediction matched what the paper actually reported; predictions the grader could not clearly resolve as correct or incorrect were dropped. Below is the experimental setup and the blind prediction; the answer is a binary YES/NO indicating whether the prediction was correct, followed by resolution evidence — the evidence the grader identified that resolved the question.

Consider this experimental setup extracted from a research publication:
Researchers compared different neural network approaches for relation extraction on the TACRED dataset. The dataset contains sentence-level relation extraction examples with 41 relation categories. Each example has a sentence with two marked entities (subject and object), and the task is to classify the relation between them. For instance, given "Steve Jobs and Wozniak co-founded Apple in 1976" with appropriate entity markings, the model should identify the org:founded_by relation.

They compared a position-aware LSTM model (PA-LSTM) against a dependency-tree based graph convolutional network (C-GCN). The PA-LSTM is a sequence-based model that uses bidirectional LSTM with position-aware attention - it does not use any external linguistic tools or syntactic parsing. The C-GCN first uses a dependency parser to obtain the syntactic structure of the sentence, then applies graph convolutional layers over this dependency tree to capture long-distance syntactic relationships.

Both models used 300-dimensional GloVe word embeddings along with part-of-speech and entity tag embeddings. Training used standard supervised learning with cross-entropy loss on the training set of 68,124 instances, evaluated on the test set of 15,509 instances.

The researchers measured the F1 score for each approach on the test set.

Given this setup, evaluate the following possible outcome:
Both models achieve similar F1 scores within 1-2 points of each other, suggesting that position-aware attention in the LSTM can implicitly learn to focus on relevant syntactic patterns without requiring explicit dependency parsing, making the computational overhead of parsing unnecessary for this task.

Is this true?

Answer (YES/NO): YES